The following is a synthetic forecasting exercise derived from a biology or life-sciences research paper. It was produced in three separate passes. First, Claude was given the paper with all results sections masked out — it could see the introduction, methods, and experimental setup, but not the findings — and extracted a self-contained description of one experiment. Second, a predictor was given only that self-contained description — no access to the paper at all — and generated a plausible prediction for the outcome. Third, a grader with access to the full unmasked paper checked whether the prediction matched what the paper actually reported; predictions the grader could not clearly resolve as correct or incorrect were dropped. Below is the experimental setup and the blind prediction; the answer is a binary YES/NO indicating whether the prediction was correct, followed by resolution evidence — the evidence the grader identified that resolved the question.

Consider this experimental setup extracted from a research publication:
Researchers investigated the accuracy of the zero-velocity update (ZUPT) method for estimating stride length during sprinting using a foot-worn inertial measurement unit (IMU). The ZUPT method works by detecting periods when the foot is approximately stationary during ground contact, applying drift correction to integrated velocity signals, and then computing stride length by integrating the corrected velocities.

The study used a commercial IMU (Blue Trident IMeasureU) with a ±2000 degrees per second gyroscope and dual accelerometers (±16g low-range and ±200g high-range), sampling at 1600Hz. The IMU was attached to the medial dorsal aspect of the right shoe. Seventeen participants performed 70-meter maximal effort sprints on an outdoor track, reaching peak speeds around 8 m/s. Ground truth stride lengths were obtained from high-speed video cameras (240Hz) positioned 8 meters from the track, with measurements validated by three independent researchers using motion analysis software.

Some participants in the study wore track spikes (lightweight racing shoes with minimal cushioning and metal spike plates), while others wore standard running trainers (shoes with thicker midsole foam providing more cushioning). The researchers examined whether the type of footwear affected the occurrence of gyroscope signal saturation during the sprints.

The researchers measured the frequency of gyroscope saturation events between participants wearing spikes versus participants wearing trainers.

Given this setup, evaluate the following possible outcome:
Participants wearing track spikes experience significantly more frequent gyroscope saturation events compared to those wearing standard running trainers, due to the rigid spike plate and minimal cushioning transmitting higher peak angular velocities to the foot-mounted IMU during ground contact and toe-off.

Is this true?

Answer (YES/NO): YES